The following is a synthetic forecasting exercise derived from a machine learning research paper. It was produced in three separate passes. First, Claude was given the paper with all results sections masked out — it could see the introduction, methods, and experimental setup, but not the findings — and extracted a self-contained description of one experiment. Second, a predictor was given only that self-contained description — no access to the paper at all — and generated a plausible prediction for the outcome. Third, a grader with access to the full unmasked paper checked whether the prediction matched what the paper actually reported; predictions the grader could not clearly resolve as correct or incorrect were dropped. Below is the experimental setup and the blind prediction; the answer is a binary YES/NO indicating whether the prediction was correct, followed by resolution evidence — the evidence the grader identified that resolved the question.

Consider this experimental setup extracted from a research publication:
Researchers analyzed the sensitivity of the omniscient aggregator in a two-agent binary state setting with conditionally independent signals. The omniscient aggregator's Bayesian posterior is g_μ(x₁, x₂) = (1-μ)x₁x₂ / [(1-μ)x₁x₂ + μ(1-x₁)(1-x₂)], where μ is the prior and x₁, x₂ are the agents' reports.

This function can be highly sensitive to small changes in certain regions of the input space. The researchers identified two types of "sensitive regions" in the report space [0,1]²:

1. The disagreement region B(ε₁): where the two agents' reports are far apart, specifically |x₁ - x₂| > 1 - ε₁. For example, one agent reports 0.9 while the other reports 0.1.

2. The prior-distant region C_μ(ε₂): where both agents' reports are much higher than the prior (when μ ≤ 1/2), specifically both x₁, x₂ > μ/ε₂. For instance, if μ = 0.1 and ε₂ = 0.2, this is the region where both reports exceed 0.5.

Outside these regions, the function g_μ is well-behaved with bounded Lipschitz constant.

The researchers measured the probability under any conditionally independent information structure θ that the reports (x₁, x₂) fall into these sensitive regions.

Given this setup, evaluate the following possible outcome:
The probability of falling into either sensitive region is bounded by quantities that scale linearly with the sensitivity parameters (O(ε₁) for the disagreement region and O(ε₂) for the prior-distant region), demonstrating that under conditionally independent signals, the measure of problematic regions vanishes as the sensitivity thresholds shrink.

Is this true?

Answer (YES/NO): YES